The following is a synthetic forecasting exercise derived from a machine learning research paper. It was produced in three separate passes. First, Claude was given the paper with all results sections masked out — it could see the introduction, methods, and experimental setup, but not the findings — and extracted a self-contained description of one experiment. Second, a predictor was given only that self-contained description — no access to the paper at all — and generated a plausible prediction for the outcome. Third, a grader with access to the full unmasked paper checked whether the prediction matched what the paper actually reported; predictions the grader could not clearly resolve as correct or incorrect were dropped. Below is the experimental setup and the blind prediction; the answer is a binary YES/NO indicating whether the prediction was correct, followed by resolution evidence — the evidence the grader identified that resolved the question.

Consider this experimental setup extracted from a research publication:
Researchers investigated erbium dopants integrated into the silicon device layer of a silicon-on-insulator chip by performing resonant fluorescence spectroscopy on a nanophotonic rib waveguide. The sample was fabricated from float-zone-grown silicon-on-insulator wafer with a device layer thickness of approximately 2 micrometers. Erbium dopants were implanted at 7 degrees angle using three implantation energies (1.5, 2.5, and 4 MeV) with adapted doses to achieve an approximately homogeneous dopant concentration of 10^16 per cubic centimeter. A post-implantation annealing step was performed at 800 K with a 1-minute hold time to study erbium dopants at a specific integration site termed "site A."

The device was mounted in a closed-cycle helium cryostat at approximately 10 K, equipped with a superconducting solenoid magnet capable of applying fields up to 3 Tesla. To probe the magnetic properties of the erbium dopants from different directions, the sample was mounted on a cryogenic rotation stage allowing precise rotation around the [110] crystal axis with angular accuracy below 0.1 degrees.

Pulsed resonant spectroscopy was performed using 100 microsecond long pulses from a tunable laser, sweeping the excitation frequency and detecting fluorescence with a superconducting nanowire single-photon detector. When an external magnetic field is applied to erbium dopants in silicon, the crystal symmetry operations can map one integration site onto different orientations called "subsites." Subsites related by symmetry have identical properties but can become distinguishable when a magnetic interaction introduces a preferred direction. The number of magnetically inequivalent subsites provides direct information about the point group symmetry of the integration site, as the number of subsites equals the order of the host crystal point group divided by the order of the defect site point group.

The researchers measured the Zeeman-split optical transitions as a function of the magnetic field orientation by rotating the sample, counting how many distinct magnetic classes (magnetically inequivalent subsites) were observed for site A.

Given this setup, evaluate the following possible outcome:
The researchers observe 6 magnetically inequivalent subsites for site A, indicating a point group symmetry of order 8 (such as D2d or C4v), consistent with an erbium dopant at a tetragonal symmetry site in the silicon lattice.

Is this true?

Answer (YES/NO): NO